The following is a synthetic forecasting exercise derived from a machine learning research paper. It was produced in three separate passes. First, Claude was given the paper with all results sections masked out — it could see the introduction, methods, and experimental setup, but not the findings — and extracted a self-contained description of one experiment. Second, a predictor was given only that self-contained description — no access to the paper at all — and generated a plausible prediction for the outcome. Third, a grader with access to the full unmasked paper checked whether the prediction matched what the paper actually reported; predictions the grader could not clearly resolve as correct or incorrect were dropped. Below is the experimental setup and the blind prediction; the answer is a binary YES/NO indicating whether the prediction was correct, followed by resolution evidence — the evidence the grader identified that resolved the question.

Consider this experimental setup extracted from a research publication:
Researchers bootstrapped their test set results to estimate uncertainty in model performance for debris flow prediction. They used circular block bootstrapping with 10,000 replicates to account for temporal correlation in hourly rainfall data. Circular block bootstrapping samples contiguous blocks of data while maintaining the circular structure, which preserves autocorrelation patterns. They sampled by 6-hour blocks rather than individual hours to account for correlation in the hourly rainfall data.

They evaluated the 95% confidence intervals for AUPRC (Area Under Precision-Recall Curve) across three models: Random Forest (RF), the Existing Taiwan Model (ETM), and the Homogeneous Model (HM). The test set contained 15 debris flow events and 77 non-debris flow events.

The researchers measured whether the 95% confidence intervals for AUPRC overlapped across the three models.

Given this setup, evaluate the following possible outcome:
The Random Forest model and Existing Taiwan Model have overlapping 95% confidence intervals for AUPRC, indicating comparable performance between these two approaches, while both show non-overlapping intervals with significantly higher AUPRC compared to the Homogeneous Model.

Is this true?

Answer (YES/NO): NO